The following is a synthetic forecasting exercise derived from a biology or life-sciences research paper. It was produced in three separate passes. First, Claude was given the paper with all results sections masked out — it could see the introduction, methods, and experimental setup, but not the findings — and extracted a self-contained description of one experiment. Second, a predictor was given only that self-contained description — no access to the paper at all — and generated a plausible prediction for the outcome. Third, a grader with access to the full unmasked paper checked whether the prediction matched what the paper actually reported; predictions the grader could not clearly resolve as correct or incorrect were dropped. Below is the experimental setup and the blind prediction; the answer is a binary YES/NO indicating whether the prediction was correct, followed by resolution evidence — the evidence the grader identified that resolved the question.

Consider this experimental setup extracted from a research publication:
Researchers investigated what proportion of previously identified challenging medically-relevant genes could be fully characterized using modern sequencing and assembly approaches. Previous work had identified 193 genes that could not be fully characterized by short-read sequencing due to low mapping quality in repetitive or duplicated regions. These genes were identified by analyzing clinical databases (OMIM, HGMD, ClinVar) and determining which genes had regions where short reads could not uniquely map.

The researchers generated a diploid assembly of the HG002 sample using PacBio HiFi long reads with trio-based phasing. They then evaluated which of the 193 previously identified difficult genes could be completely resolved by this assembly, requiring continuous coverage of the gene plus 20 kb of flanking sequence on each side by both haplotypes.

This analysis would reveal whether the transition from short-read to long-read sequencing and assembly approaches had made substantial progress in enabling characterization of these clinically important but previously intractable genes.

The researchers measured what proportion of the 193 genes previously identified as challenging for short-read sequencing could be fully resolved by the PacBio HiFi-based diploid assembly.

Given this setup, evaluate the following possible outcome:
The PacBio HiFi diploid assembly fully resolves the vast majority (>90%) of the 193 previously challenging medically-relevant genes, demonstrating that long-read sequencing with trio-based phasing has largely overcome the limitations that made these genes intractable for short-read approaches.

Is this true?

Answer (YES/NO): NO